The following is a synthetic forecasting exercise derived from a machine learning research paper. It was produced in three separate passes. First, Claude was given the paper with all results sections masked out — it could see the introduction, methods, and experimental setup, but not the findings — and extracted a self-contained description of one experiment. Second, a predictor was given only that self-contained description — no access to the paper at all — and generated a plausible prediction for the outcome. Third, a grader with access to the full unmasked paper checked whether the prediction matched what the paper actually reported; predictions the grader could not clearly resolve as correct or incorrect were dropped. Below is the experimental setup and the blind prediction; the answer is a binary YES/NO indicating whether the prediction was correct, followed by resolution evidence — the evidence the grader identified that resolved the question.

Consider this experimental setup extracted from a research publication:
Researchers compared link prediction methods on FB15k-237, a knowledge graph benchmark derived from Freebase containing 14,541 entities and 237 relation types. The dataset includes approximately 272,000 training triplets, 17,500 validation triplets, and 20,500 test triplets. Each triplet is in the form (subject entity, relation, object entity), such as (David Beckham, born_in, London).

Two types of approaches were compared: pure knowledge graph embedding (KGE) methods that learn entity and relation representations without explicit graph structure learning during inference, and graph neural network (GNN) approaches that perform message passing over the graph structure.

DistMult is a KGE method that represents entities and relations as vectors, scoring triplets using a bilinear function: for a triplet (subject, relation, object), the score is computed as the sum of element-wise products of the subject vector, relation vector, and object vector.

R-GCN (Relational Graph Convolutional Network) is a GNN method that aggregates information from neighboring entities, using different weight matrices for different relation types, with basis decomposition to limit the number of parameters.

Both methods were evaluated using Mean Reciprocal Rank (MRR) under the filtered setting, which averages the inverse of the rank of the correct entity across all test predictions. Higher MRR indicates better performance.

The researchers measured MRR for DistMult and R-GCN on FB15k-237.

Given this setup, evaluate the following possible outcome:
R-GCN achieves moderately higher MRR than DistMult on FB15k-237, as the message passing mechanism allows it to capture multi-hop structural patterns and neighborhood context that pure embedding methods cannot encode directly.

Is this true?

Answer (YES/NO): NO